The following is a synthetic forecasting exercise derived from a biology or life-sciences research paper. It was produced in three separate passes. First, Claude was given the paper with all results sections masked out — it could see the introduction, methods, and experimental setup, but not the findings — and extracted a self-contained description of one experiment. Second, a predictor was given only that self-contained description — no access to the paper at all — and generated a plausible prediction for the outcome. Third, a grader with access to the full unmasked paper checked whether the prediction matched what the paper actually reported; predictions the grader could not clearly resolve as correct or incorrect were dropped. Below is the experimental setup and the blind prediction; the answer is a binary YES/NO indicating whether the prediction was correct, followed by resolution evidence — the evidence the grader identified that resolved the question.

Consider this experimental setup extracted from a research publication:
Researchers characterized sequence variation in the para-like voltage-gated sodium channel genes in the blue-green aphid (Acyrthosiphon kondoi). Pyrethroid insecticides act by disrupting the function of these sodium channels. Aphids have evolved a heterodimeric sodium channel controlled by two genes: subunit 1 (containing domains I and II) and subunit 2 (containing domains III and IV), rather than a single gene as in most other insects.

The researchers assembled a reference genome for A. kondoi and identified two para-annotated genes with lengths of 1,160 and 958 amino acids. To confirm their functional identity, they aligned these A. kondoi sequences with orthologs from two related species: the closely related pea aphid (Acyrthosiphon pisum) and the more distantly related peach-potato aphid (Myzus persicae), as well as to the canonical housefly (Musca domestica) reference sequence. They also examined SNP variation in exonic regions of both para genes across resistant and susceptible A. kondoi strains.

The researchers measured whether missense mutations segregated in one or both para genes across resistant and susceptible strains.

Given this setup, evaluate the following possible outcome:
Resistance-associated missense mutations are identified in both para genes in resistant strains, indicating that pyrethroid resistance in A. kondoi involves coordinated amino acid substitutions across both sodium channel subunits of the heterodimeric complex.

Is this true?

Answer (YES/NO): NO